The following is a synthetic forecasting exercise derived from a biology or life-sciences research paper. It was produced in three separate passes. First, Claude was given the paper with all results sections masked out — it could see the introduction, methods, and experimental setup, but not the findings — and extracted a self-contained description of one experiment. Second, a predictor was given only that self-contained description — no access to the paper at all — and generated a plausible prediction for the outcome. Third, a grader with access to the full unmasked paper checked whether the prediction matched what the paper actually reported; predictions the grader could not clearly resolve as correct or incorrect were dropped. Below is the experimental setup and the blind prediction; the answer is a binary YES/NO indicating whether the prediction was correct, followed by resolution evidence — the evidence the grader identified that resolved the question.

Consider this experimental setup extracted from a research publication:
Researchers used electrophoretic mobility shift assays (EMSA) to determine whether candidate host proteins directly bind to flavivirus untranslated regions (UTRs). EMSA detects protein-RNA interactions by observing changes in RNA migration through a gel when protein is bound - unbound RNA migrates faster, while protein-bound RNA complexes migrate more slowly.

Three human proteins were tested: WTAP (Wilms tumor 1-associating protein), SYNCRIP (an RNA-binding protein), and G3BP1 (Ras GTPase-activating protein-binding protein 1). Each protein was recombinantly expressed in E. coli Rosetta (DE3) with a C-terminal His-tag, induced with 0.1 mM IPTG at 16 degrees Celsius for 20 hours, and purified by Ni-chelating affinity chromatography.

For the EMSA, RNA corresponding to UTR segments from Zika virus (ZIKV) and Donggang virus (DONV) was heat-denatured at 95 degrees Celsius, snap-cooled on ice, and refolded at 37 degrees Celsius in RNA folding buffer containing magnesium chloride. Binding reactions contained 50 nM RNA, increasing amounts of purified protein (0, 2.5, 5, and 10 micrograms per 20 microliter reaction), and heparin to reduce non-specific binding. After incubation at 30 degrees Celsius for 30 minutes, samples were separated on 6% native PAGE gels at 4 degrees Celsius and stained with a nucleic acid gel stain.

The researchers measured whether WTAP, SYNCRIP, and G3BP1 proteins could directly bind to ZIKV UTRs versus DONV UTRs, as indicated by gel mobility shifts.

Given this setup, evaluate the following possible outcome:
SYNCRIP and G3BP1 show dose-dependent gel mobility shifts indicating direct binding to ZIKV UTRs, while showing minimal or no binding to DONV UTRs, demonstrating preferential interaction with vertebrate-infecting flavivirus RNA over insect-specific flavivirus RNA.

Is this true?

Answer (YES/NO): YES